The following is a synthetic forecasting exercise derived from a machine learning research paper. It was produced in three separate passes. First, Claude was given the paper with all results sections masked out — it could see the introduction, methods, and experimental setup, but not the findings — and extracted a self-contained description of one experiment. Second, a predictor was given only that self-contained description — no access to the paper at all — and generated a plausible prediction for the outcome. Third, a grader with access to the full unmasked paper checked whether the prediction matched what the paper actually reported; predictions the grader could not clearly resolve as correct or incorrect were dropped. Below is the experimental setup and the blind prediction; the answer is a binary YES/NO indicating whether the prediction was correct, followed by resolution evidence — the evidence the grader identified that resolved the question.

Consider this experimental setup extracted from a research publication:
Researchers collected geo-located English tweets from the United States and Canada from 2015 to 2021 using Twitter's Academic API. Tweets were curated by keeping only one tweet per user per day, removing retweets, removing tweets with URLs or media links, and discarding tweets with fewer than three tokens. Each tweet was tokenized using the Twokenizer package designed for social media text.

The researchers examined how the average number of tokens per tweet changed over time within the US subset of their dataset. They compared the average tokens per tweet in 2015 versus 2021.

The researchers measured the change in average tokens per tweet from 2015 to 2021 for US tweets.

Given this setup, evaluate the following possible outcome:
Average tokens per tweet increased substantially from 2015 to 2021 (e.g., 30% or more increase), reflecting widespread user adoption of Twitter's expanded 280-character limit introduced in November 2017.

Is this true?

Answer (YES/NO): YES